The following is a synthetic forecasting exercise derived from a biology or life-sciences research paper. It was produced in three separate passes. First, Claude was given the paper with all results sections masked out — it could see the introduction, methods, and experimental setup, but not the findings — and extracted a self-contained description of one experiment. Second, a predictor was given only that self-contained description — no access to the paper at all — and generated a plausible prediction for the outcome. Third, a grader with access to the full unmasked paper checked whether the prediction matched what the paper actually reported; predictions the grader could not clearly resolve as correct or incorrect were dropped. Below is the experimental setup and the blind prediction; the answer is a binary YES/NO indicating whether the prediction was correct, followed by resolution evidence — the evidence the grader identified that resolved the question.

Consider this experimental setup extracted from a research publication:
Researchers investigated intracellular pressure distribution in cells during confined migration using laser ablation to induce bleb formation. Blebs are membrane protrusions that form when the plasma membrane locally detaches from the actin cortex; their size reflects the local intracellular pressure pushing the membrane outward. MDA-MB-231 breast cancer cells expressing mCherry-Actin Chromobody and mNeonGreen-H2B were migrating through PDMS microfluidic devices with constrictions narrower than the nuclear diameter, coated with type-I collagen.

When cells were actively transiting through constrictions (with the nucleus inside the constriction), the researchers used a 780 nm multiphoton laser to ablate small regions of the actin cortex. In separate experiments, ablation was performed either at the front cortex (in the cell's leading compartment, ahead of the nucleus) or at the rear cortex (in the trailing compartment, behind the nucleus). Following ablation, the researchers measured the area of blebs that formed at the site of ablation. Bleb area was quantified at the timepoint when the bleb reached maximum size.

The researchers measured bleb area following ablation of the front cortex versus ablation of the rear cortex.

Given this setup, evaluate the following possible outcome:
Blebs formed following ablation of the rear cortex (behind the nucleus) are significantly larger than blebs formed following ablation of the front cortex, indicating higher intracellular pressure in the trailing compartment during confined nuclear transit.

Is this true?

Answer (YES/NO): YES